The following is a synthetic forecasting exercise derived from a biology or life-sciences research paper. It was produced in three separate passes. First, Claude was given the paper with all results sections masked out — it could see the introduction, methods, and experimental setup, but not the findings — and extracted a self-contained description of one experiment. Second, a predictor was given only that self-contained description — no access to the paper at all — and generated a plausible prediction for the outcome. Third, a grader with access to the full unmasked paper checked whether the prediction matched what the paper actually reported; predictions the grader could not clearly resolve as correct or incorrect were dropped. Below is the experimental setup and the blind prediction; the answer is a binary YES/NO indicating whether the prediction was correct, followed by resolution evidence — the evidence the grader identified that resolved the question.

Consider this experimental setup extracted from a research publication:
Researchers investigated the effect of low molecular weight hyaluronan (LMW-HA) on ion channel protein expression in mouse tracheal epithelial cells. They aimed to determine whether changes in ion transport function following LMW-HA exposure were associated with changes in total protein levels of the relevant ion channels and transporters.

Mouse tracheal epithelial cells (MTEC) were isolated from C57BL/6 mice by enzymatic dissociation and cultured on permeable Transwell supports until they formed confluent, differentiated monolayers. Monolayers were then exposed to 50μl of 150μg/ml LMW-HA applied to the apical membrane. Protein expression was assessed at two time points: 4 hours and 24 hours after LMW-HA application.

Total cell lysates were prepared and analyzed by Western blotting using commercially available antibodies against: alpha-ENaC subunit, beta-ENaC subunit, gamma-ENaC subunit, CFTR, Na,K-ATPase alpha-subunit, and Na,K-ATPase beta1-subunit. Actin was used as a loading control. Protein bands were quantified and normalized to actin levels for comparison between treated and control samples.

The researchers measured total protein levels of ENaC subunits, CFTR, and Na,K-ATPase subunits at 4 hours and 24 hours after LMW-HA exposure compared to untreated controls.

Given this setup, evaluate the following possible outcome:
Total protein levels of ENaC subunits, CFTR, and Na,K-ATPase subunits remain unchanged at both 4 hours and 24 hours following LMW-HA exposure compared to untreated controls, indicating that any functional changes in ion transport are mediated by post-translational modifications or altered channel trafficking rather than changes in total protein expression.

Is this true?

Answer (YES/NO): NO